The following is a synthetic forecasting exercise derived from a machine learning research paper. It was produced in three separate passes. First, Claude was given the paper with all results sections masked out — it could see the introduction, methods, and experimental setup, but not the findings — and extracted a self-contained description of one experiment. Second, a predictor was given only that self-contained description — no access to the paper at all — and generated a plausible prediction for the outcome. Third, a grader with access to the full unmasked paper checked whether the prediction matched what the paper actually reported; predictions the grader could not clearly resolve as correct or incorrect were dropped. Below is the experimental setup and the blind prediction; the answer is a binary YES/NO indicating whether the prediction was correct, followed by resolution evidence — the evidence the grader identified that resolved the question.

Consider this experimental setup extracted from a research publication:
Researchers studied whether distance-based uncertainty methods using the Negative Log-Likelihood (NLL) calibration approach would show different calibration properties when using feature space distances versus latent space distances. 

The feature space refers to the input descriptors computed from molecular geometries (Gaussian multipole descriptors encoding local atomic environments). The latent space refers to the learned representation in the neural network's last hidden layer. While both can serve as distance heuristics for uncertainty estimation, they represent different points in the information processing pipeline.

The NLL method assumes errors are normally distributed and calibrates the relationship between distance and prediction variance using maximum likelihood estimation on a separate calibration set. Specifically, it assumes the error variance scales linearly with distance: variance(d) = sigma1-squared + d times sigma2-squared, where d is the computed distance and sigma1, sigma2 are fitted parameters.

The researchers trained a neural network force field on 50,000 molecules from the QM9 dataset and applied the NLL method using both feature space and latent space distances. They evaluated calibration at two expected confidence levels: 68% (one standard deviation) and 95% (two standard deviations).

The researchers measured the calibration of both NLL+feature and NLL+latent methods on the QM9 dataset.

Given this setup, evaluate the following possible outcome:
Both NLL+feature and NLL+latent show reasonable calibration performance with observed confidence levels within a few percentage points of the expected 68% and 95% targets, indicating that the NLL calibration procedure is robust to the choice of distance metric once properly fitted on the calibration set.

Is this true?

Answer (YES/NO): NO